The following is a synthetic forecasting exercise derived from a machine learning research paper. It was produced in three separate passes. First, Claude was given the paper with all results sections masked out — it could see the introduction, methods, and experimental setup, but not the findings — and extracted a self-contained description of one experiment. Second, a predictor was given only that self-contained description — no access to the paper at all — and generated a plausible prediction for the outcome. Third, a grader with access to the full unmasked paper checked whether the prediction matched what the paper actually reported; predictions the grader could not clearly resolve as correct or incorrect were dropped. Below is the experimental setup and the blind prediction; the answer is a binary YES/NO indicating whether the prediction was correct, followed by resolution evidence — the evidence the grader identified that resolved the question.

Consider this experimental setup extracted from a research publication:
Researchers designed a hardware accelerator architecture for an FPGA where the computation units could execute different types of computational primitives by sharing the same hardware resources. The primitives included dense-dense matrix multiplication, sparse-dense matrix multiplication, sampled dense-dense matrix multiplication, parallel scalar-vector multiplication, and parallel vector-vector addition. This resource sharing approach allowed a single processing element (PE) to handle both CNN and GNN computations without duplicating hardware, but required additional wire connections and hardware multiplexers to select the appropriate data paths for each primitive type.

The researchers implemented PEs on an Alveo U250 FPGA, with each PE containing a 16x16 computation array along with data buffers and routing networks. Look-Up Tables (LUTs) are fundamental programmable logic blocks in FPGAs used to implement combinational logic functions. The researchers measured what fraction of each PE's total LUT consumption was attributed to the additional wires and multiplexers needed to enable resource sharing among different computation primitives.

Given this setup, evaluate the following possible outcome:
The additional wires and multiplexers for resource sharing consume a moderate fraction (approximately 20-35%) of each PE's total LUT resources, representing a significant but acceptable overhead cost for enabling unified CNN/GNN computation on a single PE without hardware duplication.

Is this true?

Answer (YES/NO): YES